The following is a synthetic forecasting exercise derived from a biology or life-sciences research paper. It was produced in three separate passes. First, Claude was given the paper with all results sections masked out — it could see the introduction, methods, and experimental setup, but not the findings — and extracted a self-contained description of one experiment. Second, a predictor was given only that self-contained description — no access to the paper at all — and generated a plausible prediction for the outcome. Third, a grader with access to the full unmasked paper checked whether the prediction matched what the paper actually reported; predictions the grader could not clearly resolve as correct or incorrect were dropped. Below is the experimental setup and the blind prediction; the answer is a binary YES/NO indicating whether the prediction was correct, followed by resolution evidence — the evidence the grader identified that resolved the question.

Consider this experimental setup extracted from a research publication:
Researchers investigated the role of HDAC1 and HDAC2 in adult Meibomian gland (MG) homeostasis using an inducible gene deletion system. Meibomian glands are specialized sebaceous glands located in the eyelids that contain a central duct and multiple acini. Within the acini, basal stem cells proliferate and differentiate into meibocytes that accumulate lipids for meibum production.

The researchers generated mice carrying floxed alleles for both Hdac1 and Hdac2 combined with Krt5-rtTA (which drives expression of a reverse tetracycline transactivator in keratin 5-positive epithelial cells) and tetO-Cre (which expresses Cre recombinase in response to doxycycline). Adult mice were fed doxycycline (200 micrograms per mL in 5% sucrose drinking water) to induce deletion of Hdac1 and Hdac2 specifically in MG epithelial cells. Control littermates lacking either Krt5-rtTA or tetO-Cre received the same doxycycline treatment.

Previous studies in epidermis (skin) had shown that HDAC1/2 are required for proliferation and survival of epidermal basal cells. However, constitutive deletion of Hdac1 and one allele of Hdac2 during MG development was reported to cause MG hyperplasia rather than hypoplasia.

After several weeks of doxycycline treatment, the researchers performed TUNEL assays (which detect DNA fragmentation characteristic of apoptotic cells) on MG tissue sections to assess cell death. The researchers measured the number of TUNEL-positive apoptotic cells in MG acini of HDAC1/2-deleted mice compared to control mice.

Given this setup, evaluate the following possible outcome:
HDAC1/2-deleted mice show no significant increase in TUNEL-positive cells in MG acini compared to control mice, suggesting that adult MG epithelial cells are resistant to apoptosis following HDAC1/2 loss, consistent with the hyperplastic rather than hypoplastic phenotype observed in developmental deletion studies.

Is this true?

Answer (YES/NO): NO